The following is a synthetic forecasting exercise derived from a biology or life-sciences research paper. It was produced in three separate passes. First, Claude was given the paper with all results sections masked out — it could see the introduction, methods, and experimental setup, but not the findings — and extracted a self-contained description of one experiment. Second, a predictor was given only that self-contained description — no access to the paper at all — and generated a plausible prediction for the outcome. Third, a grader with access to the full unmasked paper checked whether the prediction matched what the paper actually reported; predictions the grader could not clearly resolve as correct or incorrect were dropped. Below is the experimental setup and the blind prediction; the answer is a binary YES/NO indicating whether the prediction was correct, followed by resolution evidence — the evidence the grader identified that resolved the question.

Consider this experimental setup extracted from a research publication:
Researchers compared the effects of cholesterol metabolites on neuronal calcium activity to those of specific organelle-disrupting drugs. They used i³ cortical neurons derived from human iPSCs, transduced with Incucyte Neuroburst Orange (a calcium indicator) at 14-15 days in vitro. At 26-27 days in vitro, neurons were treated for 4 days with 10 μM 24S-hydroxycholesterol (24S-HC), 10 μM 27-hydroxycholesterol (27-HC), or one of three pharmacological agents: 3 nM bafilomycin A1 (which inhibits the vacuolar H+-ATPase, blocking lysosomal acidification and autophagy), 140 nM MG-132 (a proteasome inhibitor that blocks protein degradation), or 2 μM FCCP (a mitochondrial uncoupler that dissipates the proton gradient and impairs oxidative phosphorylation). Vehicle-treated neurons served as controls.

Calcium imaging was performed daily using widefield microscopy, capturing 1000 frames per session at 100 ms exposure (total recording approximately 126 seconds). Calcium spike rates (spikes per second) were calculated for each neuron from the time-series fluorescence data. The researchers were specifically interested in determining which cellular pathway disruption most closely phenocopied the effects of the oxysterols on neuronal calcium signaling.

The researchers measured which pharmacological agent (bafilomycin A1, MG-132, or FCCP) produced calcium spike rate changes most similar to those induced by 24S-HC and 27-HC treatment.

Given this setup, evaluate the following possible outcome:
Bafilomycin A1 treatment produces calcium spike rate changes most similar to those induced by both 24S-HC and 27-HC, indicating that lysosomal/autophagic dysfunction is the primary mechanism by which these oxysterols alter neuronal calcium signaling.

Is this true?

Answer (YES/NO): NO